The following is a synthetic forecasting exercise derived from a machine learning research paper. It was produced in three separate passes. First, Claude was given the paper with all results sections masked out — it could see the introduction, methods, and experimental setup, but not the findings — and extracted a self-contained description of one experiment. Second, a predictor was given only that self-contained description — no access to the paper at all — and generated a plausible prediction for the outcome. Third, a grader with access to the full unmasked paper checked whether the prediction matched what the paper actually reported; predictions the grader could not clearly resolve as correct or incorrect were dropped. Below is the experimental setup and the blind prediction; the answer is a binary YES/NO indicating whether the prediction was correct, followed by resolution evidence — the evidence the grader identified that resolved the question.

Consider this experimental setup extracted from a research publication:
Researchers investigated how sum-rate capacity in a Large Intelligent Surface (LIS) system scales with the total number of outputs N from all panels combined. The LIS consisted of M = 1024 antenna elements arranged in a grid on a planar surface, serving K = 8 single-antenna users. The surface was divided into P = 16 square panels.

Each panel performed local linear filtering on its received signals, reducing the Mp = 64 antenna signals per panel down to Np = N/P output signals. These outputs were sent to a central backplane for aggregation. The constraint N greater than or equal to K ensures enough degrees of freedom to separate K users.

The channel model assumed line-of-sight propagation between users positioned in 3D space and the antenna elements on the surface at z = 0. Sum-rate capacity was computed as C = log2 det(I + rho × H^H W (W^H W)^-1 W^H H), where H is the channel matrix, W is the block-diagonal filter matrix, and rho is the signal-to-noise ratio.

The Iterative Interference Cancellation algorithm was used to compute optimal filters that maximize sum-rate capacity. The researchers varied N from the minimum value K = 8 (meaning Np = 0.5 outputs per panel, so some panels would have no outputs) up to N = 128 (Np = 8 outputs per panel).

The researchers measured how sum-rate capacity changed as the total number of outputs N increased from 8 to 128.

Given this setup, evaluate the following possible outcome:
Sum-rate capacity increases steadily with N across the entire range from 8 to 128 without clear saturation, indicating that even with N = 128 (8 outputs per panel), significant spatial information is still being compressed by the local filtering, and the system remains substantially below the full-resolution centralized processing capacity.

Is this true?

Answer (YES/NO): NO